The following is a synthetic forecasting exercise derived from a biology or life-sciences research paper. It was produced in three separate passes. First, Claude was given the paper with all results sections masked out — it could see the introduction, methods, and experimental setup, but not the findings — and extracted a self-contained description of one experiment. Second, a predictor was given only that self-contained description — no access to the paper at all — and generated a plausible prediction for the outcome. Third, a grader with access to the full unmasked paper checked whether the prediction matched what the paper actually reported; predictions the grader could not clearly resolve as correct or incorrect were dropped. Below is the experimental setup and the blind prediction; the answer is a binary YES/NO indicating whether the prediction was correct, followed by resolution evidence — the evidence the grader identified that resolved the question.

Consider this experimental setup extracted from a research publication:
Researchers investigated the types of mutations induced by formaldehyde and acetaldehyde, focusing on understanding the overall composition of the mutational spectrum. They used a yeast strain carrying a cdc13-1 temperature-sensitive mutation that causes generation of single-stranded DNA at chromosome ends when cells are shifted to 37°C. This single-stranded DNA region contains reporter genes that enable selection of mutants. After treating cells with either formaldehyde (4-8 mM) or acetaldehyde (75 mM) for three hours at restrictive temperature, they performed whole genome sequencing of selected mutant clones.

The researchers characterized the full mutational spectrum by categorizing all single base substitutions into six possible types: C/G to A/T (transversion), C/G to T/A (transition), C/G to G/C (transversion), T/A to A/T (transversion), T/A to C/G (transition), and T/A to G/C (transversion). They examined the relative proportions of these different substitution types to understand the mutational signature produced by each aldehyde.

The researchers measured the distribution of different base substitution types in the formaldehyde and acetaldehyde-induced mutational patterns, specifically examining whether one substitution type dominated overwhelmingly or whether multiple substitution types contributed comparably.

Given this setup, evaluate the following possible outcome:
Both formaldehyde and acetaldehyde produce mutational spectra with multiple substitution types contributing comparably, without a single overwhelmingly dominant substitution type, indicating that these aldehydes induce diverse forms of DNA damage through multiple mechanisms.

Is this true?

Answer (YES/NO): YES